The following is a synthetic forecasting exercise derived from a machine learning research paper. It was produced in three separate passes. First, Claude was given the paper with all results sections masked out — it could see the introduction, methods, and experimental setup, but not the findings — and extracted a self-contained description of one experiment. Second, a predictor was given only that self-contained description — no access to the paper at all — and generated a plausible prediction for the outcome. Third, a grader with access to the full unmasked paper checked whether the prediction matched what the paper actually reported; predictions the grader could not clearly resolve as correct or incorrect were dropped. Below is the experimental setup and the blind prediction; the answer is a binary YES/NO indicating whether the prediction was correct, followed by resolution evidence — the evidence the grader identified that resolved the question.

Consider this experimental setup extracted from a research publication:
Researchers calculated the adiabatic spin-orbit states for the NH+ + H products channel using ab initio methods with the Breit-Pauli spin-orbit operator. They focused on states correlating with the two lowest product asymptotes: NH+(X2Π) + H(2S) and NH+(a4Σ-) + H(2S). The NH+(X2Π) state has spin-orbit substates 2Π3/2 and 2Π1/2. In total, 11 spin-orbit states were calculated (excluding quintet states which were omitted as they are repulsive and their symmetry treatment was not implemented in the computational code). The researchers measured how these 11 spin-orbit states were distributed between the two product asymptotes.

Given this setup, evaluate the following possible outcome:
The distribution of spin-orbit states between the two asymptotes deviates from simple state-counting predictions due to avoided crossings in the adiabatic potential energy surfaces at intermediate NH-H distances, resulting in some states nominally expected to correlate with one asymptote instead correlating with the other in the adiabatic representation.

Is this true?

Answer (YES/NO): NO